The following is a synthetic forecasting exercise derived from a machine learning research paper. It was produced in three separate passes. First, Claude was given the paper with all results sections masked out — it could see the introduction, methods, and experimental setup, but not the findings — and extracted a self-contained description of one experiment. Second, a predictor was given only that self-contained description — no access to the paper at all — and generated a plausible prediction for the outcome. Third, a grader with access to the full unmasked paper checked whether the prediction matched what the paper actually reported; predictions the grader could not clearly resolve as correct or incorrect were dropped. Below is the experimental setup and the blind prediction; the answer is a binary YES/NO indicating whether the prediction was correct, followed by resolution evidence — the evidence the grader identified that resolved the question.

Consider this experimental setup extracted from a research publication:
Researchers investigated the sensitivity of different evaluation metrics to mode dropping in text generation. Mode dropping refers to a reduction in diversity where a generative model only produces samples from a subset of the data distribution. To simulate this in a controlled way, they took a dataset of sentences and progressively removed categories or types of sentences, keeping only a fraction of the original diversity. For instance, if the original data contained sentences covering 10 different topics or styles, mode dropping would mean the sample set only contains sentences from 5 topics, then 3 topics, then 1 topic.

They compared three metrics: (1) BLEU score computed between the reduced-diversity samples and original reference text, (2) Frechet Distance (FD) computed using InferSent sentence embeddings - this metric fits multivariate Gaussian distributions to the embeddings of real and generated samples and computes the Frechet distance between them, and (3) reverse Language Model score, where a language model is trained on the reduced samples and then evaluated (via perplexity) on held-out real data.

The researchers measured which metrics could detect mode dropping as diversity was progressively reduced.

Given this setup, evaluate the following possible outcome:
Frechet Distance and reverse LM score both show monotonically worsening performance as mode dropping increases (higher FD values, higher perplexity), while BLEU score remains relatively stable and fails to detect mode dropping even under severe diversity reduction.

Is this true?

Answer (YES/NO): YES